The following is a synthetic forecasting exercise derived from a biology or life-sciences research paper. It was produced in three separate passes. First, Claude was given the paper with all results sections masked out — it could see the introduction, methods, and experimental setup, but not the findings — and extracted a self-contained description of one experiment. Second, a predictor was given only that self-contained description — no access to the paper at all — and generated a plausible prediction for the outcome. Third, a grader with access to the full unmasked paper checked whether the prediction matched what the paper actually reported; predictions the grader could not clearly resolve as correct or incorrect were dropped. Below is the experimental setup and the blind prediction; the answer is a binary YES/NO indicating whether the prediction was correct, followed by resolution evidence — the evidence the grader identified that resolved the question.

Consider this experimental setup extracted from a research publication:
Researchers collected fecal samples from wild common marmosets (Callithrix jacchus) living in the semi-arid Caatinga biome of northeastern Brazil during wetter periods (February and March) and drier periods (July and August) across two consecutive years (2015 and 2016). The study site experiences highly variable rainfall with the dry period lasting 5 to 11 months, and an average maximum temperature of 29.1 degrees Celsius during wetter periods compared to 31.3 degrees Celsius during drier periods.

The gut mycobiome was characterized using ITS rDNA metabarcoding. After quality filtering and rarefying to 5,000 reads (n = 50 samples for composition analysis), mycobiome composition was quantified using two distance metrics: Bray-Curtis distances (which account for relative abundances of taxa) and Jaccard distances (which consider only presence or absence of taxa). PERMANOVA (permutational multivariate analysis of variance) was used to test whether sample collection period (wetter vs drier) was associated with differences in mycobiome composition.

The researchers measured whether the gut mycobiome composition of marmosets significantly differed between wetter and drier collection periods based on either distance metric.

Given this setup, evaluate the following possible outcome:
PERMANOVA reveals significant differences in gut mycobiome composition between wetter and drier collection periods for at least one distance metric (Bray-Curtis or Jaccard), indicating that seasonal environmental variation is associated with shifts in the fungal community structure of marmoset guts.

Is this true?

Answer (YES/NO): YES